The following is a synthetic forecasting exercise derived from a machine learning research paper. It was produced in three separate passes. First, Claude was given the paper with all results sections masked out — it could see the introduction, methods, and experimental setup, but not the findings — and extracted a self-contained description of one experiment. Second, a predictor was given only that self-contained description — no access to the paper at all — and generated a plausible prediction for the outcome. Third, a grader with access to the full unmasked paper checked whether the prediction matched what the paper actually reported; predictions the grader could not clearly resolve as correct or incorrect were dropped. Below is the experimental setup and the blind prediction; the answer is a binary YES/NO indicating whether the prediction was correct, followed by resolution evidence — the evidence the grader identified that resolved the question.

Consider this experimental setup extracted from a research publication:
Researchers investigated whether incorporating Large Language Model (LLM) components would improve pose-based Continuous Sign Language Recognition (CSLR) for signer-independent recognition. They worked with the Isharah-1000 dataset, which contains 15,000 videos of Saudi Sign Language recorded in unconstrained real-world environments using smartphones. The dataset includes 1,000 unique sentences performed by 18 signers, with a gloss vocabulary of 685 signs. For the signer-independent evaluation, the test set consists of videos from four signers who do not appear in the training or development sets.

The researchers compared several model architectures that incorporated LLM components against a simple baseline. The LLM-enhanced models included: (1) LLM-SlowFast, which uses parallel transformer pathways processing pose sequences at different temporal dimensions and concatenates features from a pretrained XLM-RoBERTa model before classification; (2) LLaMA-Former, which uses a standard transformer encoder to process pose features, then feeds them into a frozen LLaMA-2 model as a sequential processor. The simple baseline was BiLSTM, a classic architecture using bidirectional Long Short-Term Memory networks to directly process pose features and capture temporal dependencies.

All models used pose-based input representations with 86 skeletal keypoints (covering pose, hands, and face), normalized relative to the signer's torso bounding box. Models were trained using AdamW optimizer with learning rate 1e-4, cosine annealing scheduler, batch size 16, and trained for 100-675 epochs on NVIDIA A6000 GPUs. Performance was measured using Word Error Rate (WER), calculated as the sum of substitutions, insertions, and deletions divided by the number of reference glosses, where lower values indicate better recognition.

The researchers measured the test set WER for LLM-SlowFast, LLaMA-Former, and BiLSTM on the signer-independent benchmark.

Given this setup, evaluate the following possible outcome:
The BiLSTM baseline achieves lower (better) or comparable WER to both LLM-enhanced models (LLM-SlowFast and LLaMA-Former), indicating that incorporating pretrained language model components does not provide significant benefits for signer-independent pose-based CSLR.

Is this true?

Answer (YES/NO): YES